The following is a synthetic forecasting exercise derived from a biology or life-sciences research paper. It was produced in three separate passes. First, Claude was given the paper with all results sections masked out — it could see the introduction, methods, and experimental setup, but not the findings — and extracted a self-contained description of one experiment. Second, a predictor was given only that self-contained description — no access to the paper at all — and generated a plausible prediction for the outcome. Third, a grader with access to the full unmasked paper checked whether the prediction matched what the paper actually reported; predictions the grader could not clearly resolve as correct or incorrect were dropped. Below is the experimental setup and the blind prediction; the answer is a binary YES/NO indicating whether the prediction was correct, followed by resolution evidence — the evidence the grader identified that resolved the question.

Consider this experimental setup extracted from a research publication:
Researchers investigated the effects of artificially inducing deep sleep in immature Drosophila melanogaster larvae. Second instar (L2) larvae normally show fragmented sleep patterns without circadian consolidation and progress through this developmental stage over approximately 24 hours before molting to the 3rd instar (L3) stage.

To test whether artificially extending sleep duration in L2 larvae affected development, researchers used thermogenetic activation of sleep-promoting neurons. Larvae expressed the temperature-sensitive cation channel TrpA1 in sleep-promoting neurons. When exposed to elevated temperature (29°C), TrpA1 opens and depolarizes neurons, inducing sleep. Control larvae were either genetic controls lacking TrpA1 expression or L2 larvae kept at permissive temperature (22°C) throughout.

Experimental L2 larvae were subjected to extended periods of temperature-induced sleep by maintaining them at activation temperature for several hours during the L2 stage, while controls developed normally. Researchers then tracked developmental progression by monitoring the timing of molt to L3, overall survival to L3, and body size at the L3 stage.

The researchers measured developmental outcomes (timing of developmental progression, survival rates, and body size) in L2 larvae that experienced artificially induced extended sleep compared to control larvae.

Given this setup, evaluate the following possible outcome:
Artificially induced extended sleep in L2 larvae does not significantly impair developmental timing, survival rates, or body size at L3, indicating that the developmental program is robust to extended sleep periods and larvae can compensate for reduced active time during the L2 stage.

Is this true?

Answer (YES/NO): NO